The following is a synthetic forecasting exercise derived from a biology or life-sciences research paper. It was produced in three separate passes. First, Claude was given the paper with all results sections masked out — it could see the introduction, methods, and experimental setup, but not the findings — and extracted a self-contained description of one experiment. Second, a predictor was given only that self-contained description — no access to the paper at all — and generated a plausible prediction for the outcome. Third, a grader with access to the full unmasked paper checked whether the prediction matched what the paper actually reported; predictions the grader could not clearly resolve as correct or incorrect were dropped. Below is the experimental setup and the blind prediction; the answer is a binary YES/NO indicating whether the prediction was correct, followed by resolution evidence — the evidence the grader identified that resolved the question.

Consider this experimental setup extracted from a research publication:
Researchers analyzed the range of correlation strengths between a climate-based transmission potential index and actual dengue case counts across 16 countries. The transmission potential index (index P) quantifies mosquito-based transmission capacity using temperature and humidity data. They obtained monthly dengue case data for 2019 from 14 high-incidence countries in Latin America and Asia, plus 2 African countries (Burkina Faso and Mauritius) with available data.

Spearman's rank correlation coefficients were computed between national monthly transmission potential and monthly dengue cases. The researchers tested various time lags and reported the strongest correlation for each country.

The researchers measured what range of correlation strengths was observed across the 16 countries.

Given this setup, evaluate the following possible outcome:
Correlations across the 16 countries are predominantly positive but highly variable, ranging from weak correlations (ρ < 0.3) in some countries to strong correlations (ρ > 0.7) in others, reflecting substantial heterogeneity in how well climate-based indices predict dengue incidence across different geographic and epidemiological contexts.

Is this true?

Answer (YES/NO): YES